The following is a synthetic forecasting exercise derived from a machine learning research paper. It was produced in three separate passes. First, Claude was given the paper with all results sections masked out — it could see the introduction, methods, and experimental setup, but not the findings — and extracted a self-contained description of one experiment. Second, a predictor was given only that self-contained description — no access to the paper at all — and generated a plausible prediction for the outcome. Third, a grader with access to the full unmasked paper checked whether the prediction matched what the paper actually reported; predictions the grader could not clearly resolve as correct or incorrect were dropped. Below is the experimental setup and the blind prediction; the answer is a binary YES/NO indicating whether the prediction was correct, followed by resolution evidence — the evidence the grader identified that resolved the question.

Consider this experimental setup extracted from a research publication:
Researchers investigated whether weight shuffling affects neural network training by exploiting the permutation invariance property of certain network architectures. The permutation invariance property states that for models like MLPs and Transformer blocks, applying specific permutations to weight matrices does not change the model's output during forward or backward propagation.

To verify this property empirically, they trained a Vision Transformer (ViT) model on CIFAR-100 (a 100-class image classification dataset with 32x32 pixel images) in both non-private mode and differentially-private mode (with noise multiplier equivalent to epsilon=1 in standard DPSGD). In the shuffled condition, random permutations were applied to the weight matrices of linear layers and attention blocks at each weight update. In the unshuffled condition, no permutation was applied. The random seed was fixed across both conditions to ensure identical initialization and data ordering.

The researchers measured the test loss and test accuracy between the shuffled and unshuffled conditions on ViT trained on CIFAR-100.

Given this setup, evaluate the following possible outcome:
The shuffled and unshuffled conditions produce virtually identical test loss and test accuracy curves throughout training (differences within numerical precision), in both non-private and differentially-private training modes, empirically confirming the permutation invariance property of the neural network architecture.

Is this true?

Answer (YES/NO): YES